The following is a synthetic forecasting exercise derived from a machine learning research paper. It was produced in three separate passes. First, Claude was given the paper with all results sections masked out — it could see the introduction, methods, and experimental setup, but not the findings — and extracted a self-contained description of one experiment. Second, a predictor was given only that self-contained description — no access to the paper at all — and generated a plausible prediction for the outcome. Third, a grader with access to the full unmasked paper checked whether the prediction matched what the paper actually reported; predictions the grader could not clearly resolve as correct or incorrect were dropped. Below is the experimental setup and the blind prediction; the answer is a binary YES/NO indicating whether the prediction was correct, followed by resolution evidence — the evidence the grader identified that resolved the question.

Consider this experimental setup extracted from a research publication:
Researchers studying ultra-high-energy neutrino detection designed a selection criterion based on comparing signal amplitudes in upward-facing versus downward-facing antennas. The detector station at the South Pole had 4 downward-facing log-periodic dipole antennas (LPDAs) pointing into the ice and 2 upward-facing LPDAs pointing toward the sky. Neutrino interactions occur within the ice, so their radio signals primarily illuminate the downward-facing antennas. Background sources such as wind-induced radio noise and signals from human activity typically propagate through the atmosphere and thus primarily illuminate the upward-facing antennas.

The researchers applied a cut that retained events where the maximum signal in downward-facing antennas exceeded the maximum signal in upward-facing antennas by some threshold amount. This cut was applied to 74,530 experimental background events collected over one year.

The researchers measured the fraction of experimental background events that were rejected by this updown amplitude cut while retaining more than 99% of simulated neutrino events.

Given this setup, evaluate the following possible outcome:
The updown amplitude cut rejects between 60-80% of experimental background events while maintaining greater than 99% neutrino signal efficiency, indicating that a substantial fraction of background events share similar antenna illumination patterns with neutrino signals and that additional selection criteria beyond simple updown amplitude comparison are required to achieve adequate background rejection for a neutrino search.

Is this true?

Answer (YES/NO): NO